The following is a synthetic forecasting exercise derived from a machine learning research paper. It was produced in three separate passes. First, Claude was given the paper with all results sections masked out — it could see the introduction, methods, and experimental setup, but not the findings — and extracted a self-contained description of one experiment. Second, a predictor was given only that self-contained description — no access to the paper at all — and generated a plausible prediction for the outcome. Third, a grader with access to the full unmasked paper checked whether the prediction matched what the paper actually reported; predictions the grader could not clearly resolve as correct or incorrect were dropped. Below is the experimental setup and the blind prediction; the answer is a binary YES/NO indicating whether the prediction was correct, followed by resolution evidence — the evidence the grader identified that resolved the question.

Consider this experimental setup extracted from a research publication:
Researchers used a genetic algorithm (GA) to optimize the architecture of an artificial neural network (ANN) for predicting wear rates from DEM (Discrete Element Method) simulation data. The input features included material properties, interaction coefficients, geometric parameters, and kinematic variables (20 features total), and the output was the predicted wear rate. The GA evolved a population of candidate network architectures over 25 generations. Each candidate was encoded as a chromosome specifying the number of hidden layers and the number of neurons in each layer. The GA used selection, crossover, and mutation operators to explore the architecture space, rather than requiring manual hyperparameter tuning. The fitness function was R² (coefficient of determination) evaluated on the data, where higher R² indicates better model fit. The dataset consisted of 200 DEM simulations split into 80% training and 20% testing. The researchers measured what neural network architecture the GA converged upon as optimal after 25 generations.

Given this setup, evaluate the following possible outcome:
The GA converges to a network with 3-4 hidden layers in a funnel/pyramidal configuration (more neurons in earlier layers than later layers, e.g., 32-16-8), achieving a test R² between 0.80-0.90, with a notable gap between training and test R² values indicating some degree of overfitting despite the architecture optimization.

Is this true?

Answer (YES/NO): NO